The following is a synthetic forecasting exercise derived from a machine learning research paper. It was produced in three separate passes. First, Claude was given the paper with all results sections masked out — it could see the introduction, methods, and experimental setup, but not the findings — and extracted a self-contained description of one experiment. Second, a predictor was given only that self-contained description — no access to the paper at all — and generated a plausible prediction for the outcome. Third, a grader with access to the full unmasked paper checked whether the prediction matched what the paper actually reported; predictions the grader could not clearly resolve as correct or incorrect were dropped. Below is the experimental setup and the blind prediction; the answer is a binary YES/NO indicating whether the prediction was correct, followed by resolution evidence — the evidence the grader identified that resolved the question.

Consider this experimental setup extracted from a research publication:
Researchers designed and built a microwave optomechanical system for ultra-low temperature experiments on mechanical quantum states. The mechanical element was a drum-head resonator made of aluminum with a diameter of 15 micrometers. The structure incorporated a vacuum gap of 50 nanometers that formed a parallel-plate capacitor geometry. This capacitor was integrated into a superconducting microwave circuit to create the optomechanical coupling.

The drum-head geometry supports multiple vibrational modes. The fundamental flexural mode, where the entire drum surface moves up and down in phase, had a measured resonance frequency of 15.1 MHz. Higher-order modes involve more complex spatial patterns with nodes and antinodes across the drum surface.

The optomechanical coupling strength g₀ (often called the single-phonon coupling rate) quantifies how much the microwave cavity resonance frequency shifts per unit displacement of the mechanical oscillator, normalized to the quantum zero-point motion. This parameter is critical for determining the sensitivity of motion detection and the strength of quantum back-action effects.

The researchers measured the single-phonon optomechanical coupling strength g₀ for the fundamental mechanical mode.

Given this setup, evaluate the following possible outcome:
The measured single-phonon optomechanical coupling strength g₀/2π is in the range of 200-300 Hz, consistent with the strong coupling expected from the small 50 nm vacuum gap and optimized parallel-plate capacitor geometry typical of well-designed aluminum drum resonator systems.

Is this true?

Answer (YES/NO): YES